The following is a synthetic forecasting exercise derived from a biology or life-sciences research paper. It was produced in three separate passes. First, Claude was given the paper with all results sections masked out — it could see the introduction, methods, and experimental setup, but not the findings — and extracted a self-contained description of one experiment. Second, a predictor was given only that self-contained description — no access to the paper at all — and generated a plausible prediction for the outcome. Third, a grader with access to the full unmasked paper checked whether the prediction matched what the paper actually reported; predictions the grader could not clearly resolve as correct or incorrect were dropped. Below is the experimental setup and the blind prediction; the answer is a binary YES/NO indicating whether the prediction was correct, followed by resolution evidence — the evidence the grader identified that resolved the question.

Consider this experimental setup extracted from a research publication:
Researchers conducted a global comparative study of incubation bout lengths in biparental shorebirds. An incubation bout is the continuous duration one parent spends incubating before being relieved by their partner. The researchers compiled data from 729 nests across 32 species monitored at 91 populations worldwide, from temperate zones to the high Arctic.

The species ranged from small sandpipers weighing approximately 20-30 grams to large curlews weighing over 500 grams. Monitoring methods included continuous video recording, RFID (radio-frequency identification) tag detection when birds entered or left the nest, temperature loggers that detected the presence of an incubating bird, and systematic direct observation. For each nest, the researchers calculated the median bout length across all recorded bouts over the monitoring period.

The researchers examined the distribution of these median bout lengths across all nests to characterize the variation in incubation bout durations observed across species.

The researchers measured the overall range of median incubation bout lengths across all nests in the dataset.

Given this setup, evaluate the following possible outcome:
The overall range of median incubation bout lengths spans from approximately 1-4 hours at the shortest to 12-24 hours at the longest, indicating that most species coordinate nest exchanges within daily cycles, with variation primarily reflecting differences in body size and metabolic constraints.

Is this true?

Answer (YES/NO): NO